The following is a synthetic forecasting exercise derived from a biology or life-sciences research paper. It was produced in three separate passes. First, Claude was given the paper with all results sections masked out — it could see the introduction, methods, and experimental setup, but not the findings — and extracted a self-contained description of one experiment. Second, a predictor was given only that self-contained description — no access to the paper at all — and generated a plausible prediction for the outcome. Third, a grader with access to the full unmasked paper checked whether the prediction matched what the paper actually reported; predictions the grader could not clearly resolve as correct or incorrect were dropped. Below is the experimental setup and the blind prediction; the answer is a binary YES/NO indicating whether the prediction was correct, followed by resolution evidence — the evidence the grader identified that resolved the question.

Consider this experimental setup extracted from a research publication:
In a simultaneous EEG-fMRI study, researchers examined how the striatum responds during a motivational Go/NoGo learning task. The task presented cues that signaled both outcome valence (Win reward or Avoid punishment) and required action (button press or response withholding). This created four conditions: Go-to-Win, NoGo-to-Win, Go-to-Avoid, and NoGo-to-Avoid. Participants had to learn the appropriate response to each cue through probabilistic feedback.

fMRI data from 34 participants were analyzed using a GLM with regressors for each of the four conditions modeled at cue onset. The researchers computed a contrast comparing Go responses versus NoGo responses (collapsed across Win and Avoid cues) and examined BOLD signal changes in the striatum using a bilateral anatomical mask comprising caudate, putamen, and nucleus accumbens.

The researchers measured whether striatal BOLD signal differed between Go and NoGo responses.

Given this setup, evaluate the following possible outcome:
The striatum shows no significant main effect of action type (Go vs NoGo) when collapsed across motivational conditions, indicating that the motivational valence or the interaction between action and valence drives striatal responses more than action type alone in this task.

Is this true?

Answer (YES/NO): NO